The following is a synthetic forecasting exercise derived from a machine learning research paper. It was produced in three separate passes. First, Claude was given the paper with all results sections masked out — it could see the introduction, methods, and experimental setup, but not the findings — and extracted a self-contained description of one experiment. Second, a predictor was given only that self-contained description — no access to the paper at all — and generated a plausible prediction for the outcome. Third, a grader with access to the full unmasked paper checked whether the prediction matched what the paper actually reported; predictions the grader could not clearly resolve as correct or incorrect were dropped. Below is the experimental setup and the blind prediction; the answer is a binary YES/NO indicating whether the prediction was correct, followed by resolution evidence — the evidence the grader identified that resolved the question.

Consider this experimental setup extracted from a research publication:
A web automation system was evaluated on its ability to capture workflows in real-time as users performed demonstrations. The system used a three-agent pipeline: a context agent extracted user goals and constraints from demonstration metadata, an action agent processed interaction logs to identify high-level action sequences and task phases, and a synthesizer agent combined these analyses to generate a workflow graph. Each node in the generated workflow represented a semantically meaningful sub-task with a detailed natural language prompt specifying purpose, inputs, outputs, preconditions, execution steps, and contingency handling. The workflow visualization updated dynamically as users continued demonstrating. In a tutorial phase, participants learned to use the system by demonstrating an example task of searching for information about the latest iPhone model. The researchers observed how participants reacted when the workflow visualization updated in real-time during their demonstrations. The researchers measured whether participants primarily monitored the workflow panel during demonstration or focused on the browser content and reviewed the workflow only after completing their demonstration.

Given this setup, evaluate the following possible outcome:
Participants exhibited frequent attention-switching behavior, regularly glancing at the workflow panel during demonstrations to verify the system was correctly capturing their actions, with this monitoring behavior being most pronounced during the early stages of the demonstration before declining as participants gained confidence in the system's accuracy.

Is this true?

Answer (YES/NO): NO